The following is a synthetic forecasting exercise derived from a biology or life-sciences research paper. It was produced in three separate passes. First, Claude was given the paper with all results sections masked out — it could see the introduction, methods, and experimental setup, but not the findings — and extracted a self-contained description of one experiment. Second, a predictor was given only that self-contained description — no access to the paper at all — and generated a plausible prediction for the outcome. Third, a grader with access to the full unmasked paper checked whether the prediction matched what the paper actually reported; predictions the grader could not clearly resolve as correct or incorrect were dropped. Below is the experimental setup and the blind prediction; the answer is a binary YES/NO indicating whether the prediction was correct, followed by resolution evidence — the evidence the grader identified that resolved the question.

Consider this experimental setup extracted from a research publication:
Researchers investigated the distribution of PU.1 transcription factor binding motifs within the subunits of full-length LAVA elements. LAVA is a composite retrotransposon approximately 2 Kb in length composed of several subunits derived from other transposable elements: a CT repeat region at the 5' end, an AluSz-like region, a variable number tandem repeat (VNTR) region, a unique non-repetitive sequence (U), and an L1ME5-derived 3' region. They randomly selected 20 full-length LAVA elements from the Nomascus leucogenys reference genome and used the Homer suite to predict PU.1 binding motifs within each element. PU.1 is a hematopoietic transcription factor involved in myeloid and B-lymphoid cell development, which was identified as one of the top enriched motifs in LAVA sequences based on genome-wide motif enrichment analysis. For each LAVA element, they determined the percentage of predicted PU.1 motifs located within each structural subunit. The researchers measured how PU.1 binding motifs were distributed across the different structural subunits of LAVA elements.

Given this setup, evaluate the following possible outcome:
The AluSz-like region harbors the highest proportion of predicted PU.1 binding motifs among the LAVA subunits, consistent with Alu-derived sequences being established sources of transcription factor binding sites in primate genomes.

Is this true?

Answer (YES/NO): NO